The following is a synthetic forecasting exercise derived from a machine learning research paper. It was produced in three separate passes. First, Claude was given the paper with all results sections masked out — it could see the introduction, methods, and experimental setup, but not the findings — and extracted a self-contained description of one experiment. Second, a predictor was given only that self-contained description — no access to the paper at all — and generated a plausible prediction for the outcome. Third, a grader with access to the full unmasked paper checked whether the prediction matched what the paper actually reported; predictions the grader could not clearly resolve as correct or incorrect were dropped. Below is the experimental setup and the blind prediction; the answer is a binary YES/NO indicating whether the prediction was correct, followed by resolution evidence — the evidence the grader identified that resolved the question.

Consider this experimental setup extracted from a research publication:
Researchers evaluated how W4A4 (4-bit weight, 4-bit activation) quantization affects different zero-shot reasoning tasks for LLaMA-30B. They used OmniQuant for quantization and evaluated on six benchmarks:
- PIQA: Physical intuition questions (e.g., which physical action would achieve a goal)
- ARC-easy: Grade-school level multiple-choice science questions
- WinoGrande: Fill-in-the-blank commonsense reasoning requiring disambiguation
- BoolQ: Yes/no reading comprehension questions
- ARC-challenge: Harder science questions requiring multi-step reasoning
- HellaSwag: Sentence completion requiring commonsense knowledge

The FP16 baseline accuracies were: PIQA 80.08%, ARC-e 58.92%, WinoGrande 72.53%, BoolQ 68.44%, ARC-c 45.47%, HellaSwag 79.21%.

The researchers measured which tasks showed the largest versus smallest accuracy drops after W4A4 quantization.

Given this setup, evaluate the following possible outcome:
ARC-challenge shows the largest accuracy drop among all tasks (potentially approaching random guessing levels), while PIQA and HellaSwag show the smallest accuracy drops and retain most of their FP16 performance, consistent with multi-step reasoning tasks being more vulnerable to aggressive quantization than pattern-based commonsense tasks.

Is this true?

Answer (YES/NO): NO